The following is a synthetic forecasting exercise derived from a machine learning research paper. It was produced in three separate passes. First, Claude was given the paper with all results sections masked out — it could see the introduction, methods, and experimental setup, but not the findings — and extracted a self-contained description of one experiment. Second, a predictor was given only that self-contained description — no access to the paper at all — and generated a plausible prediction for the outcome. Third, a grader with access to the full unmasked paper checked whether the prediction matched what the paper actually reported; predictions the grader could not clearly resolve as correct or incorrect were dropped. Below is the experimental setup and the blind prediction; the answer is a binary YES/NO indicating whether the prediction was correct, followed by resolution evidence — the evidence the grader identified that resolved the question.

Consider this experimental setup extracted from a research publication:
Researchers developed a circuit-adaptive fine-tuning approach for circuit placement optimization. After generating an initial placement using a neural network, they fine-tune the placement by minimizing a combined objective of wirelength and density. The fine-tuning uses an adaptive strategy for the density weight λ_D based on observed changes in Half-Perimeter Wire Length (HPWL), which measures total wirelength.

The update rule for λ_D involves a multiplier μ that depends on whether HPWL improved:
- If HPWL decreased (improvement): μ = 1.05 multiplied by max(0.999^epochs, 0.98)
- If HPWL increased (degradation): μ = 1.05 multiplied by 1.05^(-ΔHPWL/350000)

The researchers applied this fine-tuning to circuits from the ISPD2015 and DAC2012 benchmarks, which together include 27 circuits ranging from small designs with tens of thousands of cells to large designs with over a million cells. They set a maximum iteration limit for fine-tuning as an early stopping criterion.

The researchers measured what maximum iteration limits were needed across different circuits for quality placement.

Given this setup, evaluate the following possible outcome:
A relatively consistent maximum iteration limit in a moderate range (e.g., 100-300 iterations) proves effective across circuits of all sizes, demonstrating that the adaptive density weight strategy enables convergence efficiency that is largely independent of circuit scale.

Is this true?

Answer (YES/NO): NO